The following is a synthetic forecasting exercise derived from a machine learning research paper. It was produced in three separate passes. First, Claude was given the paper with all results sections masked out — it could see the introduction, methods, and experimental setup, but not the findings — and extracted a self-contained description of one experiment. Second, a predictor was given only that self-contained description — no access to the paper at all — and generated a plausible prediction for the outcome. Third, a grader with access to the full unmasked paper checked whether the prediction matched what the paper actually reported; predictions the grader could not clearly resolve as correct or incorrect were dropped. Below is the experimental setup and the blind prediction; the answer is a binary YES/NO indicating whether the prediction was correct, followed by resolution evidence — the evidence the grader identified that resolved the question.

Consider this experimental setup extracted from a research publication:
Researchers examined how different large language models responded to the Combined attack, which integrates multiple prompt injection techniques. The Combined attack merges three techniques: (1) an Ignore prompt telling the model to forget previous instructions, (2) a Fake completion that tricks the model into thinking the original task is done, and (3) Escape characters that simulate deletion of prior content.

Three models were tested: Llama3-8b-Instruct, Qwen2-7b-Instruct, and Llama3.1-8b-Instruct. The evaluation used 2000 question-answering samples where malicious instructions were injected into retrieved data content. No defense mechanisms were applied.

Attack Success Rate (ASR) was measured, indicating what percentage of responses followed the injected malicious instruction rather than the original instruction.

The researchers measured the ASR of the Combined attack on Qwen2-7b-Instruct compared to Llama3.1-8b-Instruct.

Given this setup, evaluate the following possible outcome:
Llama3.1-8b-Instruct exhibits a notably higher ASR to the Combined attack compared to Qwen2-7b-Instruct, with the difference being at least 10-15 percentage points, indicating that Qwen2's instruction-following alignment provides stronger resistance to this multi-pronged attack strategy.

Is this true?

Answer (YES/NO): NO